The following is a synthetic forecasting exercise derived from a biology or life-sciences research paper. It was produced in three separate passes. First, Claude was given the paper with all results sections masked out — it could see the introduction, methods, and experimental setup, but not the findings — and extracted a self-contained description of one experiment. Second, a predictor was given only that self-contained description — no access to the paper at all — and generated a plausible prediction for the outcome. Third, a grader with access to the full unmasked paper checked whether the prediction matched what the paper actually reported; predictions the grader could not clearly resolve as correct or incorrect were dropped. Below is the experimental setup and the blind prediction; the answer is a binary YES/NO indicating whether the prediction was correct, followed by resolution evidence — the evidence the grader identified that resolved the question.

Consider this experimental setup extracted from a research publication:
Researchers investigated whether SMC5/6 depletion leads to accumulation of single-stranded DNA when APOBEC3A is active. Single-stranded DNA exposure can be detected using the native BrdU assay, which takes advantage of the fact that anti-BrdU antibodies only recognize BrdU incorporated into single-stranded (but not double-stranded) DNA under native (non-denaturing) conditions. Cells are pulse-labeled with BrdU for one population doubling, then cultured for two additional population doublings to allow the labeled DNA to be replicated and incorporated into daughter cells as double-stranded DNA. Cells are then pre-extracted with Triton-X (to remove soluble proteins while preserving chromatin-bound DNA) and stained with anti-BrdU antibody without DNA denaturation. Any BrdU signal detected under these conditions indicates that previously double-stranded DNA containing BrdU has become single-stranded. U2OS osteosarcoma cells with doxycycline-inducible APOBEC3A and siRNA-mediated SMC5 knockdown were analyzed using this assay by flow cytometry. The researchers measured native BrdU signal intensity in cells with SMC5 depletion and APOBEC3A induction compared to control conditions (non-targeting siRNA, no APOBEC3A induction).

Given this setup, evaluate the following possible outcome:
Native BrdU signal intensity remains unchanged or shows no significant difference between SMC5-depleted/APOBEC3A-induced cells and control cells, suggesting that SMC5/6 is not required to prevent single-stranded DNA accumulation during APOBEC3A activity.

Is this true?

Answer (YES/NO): YES